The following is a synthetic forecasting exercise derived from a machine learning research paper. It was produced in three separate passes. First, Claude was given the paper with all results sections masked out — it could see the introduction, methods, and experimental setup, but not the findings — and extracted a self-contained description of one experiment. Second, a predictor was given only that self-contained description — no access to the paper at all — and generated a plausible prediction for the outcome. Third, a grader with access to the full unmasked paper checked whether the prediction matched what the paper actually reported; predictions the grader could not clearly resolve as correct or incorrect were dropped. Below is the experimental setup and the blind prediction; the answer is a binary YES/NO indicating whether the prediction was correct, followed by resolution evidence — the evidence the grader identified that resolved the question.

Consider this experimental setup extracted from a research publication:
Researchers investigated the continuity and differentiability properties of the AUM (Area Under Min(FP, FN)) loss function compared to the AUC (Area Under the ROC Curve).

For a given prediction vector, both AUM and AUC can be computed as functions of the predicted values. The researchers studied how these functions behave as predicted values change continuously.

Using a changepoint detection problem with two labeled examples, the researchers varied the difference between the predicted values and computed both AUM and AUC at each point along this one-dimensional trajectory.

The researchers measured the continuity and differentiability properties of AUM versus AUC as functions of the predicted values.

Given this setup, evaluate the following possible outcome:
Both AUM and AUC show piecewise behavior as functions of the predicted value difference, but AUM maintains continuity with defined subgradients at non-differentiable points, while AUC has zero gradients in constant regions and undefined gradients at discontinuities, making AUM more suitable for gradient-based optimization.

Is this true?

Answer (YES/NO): NO